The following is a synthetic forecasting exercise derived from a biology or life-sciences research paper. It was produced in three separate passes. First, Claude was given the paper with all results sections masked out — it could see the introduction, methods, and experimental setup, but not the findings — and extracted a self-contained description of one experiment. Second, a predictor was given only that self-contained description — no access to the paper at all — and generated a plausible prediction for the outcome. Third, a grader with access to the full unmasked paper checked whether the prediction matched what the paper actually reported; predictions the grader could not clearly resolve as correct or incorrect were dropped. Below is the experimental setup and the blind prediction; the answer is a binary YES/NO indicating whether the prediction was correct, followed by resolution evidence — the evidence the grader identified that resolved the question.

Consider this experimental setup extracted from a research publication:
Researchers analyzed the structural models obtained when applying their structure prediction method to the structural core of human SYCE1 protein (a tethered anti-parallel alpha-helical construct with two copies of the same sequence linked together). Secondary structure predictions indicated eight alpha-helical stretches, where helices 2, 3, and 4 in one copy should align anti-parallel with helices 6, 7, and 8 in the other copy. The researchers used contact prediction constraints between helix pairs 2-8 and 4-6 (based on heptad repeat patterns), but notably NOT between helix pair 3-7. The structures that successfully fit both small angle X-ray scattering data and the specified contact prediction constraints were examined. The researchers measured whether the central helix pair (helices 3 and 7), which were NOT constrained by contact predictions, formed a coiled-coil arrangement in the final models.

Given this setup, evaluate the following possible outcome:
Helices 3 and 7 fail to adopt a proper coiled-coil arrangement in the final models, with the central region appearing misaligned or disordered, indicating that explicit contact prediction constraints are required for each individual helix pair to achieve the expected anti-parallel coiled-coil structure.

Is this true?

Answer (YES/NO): NO